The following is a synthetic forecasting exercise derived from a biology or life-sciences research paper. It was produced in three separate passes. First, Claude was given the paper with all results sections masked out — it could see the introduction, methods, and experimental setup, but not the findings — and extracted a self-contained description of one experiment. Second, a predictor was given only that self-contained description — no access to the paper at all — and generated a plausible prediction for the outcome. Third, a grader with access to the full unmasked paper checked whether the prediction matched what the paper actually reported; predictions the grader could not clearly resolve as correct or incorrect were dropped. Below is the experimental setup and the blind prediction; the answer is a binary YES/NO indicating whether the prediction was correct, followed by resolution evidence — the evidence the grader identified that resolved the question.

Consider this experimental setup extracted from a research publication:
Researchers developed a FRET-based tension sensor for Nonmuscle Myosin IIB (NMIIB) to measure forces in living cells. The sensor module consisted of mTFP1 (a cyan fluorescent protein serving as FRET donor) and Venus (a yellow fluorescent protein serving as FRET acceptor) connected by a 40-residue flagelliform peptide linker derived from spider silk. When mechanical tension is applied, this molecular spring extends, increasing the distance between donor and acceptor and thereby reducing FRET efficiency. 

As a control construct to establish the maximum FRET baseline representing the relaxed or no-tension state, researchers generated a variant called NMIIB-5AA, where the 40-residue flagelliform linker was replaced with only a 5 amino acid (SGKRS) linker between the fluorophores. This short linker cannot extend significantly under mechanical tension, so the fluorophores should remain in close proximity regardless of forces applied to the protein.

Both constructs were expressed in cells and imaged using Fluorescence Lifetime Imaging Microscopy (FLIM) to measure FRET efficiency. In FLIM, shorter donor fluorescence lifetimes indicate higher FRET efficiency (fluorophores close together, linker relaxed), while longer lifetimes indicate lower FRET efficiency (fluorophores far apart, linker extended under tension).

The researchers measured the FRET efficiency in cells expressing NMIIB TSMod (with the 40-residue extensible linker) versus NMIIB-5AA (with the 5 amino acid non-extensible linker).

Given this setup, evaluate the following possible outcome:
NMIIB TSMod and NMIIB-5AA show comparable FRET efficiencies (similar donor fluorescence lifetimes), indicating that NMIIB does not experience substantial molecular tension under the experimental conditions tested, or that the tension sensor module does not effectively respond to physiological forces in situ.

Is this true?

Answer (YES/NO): NO